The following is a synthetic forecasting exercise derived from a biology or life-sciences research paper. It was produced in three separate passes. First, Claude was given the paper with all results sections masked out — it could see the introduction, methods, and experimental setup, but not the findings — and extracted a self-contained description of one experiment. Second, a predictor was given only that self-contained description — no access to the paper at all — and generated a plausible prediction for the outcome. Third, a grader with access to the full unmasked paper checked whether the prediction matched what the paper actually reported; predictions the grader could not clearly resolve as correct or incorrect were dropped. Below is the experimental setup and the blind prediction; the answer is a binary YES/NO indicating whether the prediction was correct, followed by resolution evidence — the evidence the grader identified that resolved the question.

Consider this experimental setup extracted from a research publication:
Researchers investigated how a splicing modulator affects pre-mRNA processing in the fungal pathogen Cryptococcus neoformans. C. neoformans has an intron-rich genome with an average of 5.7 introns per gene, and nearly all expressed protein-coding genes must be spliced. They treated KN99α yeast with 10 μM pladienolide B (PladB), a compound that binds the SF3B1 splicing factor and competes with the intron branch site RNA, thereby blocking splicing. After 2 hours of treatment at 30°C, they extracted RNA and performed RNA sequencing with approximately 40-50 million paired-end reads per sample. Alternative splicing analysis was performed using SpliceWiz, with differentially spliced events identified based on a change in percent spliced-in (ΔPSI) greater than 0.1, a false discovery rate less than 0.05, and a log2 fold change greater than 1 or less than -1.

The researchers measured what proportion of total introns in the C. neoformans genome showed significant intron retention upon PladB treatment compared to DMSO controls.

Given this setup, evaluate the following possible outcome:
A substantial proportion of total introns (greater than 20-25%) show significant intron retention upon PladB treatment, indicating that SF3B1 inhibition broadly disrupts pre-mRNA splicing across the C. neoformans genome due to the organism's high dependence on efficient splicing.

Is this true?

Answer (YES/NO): NO